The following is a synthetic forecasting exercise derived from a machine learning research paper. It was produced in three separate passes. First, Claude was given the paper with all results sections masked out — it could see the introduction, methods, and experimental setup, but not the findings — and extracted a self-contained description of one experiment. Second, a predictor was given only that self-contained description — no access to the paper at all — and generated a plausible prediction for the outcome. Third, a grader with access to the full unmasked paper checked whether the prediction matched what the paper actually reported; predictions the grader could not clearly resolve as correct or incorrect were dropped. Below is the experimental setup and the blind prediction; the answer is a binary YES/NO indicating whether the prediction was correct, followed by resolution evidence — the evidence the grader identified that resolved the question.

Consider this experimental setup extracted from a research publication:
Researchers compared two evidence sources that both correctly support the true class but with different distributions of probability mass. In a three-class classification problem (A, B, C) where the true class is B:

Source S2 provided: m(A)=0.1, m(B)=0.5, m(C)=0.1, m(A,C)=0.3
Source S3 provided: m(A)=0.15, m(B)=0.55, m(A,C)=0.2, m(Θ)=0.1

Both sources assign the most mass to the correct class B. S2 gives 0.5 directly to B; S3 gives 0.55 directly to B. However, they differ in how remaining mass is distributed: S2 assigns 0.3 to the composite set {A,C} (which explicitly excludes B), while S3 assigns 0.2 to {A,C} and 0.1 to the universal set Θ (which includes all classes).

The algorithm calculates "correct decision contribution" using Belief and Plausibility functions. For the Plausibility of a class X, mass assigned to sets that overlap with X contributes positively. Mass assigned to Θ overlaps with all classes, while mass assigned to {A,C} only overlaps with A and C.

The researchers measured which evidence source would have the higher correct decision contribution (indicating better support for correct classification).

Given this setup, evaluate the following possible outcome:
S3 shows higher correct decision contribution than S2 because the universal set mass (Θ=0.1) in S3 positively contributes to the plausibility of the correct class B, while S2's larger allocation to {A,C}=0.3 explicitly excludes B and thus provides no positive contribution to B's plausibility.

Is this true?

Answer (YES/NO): YES